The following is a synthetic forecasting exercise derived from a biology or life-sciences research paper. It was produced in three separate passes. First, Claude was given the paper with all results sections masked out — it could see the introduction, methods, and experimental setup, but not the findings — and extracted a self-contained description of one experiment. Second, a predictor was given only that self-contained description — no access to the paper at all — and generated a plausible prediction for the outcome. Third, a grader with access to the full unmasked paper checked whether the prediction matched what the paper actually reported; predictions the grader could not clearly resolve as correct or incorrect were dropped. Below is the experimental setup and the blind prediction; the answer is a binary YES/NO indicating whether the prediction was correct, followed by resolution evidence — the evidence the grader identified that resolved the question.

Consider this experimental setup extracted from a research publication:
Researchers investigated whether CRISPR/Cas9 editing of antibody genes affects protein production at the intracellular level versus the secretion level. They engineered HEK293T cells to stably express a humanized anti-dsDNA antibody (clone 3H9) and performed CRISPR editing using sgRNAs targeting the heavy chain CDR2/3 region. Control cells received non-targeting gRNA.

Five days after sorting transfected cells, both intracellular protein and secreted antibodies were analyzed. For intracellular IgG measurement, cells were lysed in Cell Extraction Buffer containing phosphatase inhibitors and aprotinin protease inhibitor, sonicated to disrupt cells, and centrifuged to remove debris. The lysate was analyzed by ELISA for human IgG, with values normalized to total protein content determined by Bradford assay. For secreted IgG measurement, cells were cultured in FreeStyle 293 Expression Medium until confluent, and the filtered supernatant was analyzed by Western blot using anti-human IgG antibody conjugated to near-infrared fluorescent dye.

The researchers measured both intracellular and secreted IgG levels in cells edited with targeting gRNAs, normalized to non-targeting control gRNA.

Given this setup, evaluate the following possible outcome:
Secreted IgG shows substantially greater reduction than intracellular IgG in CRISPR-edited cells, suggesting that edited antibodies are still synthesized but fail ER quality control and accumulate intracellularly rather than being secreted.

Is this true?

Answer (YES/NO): NO